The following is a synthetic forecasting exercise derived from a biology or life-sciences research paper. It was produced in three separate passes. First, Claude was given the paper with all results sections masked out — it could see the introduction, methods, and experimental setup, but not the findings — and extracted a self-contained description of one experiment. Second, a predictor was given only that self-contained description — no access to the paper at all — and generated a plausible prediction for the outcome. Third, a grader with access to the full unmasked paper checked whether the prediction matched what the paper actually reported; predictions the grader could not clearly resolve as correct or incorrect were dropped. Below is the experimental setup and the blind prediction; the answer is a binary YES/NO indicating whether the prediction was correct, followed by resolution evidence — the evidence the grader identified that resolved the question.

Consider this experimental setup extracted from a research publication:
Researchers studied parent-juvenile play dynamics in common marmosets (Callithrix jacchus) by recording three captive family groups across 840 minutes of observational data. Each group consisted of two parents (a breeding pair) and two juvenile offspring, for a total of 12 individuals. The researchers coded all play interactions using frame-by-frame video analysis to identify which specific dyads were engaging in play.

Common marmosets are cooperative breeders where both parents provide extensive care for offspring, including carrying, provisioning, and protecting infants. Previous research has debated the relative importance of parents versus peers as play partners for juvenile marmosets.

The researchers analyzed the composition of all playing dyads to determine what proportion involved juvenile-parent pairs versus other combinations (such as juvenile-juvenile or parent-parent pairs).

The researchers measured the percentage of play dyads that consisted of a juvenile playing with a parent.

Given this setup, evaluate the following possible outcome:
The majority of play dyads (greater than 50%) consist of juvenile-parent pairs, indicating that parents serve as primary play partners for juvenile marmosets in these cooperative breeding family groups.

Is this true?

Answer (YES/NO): NO